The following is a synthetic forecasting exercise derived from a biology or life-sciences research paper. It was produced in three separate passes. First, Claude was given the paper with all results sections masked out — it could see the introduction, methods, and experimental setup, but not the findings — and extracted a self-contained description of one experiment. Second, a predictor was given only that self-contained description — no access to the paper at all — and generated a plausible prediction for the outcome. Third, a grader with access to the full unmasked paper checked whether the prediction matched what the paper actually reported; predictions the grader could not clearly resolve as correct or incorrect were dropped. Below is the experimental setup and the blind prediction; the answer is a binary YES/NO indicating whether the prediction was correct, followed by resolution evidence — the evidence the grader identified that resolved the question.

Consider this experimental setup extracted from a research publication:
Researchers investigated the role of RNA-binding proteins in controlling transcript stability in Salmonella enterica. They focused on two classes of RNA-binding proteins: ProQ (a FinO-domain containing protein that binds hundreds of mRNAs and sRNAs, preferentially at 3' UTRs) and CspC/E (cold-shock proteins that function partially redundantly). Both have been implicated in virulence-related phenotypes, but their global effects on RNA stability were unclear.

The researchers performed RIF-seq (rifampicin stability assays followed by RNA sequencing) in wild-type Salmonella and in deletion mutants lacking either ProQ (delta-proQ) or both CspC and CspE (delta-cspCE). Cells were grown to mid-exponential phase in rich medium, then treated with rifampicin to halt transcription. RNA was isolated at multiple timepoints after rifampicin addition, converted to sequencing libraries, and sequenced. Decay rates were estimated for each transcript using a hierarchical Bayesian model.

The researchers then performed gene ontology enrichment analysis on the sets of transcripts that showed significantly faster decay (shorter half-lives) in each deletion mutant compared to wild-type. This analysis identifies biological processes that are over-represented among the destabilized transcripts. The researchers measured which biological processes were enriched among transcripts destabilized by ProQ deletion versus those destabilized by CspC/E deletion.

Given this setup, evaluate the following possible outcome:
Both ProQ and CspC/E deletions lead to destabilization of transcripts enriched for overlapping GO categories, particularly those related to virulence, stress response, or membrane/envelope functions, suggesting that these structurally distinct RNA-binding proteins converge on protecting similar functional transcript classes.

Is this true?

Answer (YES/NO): YES